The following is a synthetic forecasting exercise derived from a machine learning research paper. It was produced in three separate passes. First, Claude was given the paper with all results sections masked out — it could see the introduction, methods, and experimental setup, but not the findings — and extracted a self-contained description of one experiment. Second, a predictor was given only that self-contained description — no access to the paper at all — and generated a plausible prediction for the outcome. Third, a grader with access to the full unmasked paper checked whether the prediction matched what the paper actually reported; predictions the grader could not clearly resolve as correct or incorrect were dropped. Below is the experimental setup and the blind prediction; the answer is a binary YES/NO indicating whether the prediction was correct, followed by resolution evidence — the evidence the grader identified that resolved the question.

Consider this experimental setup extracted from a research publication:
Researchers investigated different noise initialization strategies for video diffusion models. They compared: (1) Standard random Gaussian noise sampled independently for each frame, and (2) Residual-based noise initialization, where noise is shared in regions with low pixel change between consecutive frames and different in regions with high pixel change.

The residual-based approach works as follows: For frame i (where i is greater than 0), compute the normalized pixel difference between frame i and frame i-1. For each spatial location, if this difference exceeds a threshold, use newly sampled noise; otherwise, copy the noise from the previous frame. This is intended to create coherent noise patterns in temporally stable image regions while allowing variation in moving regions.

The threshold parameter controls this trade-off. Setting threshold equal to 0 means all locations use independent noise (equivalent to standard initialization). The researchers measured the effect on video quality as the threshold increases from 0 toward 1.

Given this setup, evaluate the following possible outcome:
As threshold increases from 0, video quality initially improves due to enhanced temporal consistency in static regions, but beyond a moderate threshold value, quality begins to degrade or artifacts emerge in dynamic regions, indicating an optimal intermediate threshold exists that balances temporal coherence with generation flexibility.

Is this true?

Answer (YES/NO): YES